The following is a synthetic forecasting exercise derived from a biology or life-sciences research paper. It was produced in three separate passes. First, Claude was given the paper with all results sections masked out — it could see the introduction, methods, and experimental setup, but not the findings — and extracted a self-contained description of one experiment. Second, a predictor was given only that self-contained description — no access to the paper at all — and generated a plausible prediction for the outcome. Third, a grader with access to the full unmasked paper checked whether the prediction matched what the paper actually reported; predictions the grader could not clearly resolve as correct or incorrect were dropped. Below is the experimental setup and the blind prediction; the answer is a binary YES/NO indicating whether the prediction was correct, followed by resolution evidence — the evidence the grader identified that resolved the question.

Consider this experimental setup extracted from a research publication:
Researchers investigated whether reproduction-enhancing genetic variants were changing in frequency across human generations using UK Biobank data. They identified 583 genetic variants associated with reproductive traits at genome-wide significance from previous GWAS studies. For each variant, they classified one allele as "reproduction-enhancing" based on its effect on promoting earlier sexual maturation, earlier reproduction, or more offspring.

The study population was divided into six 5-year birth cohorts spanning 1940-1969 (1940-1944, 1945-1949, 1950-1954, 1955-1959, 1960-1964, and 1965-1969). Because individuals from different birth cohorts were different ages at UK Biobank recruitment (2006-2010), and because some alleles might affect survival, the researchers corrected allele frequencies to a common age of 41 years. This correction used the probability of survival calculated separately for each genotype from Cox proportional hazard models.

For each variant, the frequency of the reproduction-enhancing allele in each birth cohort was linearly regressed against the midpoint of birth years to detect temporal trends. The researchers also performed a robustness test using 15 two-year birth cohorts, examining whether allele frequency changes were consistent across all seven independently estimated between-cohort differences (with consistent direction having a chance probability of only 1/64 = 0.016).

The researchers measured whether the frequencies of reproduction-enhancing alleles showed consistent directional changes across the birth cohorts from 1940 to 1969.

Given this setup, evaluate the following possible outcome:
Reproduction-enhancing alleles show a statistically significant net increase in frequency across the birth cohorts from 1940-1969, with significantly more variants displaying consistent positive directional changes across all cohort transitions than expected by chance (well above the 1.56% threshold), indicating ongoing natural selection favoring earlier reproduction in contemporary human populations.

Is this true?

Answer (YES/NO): YES